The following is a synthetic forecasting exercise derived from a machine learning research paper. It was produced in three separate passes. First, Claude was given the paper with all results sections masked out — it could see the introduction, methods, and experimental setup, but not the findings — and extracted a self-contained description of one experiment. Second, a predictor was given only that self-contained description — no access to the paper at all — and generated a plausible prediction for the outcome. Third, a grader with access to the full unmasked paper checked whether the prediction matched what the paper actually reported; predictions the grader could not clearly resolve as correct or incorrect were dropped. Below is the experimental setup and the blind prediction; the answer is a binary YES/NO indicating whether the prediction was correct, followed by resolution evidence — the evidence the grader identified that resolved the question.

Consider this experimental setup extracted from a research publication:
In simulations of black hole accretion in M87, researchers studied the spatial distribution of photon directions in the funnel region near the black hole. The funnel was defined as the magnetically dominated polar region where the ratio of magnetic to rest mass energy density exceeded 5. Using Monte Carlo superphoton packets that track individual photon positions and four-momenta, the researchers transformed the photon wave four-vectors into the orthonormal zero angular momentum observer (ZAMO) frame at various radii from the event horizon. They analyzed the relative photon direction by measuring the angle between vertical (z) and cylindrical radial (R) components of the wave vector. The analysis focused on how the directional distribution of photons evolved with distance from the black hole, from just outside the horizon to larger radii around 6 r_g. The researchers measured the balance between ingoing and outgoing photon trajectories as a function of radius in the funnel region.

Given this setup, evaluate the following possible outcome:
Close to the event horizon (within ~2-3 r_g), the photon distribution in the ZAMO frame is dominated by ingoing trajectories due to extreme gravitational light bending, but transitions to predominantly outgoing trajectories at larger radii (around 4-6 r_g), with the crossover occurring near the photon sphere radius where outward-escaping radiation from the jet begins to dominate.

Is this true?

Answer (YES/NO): NO